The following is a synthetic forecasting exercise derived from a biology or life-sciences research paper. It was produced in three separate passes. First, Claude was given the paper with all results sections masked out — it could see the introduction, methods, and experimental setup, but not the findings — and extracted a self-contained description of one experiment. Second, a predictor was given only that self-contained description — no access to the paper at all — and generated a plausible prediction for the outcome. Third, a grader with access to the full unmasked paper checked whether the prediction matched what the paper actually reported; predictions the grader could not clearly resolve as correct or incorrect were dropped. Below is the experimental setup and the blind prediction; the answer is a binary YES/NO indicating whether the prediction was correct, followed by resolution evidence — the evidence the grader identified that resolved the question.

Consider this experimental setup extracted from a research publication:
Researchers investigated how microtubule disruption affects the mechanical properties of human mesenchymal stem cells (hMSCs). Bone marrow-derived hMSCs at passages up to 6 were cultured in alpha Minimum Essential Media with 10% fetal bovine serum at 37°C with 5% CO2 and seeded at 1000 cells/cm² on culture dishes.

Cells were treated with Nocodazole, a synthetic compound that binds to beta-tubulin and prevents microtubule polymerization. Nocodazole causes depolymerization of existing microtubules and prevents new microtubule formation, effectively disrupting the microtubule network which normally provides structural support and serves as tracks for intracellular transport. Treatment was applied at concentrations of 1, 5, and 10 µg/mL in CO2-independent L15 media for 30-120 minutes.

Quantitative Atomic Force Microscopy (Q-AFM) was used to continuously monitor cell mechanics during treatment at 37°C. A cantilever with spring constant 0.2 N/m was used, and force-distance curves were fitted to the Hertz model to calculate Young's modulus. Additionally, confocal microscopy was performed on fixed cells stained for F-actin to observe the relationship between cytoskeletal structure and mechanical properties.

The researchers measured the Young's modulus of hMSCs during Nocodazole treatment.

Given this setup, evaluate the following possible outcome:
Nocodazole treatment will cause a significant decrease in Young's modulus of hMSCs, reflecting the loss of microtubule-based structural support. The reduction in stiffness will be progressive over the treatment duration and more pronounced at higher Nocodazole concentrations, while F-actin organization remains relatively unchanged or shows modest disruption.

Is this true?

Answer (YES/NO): NO